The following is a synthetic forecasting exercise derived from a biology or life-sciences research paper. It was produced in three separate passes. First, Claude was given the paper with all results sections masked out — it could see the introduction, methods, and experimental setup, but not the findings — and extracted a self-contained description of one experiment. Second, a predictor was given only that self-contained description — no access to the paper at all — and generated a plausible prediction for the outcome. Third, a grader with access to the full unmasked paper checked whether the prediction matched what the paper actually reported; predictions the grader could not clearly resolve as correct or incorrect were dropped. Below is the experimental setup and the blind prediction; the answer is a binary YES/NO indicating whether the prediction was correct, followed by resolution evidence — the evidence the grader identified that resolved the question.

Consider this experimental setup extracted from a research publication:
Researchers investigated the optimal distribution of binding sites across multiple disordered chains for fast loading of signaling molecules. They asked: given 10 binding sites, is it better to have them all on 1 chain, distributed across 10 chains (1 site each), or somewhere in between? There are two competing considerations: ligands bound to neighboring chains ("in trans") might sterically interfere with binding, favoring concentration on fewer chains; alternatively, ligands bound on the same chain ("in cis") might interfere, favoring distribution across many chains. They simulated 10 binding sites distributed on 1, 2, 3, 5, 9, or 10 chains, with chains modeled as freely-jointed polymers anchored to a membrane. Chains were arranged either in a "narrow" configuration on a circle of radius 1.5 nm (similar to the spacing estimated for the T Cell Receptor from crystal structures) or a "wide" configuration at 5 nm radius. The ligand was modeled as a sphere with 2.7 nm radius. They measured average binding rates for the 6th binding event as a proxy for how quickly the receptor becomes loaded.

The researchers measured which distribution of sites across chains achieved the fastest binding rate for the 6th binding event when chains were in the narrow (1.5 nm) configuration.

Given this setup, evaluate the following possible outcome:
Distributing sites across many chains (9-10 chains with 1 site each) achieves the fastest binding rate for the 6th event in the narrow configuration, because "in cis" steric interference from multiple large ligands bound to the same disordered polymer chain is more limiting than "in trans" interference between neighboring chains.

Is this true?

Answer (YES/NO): NO